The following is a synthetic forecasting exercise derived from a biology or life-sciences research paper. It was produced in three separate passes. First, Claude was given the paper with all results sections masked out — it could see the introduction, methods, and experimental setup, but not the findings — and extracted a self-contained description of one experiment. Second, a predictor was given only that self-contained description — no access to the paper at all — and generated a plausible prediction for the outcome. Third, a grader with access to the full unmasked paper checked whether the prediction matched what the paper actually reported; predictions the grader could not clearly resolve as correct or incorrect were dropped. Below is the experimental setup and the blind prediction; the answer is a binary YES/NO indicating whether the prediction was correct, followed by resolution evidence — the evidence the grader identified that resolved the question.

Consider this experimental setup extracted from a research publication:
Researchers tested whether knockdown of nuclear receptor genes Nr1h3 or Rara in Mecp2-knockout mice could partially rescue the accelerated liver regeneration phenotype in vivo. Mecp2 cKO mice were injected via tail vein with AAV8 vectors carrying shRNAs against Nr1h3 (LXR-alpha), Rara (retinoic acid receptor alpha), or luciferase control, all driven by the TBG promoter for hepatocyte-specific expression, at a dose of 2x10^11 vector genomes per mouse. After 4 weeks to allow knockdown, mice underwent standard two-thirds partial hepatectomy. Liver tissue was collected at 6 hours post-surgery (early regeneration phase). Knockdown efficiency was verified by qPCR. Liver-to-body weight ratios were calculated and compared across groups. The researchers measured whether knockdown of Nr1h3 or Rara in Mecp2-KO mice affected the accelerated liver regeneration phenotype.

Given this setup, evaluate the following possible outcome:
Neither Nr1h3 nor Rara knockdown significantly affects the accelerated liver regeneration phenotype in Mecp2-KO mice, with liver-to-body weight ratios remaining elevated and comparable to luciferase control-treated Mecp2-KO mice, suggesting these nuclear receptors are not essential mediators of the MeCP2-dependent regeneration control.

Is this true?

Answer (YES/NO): NO